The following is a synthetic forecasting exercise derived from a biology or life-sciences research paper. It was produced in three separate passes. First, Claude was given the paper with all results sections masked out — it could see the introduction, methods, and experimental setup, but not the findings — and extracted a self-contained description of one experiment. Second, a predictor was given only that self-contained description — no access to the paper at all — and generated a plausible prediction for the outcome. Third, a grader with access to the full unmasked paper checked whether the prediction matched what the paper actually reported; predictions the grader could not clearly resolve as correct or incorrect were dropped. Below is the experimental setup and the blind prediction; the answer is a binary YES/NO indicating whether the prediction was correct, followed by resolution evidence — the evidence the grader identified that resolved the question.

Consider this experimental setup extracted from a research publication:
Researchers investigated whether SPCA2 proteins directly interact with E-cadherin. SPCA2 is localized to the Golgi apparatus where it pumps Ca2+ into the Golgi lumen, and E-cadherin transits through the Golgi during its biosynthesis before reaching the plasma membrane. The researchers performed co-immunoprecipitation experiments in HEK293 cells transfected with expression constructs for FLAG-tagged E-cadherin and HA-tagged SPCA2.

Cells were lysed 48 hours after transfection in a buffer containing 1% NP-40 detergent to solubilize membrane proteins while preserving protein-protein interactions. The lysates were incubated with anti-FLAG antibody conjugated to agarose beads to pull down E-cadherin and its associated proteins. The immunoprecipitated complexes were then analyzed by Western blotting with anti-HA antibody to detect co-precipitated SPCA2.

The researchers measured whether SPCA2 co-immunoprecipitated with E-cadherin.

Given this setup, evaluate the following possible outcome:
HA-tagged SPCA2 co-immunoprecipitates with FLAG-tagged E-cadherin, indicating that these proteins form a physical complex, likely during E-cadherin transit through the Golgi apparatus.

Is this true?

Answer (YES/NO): YES